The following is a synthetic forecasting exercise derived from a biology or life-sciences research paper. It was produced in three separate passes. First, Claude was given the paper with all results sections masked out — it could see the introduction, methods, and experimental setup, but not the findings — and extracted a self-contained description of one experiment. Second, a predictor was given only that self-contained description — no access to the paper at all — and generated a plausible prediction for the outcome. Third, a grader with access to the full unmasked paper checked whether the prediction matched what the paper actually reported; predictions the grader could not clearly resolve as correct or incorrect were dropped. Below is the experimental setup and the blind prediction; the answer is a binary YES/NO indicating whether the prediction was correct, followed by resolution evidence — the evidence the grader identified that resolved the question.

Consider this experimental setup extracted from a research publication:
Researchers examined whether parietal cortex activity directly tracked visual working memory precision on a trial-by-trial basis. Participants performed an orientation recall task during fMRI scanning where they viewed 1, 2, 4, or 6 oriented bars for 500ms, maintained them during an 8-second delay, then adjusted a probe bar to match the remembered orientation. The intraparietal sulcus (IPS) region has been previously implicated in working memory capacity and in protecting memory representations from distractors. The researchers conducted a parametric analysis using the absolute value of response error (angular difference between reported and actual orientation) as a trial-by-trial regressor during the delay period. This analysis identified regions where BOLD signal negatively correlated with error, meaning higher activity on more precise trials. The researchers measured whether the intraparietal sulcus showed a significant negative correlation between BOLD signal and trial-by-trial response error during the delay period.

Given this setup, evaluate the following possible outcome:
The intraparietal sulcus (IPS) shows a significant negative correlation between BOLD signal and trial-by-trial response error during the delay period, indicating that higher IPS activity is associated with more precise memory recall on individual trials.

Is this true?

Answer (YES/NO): NO